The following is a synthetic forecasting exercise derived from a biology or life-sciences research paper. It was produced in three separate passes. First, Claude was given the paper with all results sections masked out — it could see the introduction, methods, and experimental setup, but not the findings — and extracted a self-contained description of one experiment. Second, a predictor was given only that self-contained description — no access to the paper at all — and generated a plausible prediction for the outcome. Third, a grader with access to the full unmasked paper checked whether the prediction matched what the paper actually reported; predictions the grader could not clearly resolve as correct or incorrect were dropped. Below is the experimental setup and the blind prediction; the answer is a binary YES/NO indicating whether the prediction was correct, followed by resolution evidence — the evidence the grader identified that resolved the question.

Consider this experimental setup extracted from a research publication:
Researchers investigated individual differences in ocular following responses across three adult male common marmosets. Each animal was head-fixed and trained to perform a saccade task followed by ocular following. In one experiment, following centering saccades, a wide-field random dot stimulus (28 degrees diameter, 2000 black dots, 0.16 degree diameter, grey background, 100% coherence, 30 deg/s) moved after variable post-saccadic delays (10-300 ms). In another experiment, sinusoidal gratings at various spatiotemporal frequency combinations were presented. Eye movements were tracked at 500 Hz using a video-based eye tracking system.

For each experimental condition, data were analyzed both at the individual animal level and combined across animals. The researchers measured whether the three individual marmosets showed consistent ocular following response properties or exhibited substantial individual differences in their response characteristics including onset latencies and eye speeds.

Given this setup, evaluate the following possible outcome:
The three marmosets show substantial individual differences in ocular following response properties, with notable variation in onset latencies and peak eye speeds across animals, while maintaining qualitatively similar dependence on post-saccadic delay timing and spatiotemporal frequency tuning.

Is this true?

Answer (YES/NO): YES